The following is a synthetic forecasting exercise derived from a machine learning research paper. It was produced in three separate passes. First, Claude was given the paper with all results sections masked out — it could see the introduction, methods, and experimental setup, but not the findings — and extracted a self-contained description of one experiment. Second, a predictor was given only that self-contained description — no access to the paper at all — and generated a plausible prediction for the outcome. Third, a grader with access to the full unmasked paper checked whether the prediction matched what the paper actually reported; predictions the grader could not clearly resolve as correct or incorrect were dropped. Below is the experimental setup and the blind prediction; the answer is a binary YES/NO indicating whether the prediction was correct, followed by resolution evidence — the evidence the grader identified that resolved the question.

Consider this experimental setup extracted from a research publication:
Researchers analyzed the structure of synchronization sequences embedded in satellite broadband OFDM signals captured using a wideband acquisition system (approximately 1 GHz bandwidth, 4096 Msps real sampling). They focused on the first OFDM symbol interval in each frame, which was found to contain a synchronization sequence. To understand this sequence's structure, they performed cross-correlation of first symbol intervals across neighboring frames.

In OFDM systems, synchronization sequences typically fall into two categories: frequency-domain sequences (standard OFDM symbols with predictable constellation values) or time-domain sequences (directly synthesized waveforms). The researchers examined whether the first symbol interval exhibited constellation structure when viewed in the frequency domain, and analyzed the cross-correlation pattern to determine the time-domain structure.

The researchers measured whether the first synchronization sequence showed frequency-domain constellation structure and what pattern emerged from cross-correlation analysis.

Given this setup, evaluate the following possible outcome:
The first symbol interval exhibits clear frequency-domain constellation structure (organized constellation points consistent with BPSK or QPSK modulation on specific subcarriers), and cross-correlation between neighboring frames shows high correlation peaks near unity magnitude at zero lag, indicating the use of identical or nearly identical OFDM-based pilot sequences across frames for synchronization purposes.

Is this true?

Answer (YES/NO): NO